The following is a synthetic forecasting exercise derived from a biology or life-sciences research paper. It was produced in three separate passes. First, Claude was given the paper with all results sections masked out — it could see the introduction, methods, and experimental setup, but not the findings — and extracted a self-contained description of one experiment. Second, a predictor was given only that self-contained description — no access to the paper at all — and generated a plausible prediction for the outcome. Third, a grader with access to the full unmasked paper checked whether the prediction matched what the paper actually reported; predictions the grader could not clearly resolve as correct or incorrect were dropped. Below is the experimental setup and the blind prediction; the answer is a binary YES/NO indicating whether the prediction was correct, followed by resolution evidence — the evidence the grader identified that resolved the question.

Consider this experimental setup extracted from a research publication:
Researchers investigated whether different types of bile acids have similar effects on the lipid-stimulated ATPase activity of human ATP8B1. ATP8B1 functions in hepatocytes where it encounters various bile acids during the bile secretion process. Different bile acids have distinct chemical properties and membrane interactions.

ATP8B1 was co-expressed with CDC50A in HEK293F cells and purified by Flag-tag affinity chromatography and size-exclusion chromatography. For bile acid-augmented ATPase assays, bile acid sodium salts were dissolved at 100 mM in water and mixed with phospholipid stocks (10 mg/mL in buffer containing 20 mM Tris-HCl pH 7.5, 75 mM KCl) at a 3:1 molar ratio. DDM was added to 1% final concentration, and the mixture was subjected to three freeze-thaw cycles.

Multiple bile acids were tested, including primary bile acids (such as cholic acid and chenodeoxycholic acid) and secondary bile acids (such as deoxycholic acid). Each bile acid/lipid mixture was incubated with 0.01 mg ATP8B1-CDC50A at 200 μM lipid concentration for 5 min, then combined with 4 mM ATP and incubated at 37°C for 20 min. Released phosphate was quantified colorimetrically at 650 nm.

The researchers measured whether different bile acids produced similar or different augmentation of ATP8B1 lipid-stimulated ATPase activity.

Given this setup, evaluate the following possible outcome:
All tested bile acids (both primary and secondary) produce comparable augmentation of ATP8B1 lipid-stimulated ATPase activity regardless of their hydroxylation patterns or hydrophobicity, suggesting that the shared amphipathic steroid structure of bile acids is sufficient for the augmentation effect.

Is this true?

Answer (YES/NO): NO